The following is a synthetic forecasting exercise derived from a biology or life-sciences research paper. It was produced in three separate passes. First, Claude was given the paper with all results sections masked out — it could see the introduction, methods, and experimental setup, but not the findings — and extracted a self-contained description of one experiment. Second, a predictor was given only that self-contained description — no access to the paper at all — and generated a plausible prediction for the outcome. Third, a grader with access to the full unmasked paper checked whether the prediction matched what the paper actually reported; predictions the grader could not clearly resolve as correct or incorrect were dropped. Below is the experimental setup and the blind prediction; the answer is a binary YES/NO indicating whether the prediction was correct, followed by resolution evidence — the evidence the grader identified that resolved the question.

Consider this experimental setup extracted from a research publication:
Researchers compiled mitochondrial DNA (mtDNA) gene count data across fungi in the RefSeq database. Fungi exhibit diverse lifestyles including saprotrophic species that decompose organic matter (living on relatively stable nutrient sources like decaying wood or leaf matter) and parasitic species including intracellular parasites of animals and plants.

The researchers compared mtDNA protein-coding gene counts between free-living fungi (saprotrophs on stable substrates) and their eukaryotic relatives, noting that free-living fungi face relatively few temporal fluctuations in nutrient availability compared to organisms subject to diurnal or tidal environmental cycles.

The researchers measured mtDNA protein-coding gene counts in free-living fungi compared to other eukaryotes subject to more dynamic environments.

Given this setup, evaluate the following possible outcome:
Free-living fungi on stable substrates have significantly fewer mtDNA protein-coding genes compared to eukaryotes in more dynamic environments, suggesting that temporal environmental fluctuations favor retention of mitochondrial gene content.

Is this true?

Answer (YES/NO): YES